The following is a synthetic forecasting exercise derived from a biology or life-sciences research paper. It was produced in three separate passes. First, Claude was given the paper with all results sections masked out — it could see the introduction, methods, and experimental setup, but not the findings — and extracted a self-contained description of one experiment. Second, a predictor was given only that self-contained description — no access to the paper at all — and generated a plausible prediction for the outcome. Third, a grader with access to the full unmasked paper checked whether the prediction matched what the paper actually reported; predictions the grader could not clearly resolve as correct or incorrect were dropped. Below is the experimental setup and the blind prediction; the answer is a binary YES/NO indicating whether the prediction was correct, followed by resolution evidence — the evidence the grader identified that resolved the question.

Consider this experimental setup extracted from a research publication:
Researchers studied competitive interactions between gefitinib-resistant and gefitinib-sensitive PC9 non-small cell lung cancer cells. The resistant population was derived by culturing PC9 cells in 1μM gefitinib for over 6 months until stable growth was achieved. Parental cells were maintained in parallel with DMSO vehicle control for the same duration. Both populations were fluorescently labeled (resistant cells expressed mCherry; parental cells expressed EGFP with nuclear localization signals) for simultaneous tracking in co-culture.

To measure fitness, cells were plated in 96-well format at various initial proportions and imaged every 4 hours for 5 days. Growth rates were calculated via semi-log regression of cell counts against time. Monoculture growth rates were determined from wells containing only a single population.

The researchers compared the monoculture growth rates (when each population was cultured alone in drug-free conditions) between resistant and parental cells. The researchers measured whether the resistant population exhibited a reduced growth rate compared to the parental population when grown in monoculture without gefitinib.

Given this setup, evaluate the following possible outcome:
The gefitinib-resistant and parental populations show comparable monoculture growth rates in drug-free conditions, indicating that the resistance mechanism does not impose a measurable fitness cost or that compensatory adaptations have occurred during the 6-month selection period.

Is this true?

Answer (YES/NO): NO